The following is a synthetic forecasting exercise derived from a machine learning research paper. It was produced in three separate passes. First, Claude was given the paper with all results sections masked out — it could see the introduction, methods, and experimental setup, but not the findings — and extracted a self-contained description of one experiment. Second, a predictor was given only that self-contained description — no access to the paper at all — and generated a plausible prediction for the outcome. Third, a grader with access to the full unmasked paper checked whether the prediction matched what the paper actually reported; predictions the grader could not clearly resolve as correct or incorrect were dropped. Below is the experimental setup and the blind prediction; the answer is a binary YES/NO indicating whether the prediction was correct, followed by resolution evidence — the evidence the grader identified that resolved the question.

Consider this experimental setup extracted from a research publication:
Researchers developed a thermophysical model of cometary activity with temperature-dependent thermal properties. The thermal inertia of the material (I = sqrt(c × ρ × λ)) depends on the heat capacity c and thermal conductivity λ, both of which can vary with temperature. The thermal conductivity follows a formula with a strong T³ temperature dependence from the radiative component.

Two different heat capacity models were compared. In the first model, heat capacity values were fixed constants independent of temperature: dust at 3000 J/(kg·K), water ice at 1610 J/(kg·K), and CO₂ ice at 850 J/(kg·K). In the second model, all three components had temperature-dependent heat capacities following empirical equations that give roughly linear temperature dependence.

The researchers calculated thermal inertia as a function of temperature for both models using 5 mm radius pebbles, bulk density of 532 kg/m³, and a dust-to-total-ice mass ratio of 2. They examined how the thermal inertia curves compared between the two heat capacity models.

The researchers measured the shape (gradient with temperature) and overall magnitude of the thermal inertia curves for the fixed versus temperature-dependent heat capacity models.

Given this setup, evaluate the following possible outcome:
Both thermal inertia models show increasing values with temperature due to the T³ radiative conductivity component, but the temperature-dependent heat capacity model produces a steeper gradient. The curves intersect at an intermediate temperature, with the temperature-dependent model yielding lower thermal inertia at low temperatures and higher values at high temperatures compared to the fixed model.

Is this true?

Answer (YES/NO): NO